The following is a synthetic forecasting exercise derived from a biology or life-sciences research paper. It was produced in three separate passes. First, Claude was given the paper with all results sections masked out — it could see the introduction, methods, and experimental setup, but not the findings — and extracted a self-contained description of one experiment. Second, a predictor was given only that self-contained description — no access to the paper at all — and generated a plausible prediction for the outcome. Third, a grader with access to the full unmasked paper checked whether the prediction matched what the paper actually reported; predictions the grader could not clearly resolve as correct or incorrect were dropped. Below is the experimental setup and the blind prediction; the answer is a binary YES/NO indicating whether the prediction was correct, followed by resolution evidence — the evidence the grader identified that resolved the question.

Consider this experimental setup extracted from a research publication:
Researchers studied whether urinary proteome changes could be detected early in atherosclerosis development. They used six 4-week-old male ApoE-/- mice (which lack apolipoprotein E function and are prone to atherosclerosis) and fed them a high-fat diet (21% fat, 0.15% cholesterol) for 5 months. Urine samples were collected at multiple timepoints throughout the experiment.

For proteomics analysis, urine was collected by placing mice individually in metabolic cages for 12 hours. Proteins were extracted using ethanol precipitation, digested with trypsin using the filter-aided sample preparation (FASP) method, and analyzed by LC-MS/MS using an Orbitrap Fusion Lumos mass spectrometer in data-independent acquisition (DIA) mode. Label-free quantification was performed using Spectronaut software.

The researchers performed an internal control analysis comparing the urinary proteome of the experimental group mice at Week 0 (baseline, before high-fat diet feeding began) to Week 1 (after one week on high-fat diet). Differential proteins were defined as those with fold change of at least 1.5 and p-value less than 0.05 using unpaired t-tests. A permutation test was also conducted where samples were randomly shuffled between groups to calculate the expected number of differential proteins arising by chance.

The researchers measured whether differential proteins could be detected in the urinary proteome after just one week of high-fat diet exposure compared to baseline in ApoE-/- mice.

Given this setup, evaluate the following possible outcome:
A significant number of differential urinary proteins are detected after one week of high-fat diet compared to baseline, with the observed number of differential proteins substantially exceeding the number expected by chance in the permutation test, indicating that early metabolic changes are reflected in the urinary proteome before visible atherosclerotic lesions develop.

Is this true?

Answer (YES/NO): YES